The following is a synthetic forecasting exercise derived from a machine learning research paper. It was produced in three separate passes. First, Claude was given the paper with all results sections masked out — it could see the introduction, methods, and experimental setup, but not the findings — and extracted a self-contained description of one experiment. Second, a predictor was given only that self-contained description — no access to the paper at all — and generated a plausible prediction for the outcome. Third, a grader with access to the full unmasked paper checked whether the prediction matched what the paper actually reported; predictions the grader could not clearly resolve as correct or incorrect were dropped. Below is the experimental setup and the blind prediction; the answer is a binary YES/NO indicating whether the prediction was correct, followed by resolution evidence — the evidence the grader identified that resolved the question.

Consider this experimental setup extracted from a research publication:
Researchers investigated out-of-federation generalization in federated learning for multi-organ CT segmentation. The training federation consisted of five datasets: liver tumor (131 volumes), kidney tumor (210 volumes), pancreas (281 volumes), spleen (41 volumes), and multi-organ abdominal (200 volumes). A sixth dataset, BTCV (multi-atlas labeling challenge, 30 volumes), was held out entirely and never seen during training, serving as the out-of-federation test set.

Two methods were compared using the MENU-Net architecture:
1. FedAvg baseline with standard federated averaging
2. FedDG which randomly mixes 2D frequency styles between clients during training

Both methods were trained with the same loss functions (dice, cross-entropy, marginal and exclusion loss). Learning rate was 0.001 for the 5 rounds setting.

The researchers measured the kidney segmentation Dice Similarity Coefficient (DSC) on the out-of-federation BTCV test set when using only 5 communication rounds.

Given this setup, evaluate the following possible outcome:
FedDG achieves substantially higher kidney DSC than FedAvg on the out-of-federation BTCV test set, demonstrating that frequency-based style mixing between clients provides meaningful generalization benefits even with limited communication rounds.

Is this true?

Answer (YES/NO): NO